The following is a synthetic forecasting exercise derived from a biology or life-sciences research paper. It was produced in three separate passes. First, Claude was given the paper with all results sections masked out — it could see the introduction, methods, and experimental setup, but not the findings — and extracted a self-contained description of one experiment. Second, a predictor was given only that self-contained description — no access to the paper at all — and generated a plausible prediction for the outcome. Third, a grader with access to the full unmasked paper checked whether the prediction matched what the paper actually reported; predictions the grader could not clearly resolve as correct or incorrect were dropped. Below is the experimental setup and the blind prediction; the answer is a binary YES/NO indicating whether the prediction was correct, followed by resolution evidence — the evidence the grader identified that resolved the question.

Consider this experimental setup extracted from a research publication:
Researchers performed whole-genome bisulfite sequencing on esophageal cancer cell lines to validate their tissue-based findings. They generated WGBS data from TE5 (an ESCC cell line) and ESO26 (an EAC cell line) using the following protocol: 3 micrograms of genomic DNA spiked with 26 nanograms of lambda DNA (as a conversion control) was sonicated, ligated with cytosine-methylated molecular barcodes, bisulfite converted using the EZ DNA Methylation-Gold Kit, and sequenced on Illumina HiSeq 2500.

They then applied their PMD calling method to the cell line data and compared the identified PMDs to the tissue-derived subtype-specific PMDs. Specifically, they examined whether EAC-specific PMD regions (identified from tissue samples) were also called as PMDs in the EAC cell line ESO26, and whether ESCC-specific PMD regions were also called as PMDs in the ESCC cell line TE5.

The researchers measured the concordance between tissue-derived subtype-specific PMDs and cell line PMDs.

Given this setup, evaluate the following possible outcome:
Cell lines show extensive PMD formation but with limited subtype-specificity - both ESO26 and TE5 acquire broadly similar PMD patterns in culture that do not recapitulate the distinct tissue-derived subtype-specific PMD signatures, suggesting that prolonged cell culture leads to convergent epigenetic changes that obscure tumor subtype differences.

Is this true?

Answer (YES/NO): NO